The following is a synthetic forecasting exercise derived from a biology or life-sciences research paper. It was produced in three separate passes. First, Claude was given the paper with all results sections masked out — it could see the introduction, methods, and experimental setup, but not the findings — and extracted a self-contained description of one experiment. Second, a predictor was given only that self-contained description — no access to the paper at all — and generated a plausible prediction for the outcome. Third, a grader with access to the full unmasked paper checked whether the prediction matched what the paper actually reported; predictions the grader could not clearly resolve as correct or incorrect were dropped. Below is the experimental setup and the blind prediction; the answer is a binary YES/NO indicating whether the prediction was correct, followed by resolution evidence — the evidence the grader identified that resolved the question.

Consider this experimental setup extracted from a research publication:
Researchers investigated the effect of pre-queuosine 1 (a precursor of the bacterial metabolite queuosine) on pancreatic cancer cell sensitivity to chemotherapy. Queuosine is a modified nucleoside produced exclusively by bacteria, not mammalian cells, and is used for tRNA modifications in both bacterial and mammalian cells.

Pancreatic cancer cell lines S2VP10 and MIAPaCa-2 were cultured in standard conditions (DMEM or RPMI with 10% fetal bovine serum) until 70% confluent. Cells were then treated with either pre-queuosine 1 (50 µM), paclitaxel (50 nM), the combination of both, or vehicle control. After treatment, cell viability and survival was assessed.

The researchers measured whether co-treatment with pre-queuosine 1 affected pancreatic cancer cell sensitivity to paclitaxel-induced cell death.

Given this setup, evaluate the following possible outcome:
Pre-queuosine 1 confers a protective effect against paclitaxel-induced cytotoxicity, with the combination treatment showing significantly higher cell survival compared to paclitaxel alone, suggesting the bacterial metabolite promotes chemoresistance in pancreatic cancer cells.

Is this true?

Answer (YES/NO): YES